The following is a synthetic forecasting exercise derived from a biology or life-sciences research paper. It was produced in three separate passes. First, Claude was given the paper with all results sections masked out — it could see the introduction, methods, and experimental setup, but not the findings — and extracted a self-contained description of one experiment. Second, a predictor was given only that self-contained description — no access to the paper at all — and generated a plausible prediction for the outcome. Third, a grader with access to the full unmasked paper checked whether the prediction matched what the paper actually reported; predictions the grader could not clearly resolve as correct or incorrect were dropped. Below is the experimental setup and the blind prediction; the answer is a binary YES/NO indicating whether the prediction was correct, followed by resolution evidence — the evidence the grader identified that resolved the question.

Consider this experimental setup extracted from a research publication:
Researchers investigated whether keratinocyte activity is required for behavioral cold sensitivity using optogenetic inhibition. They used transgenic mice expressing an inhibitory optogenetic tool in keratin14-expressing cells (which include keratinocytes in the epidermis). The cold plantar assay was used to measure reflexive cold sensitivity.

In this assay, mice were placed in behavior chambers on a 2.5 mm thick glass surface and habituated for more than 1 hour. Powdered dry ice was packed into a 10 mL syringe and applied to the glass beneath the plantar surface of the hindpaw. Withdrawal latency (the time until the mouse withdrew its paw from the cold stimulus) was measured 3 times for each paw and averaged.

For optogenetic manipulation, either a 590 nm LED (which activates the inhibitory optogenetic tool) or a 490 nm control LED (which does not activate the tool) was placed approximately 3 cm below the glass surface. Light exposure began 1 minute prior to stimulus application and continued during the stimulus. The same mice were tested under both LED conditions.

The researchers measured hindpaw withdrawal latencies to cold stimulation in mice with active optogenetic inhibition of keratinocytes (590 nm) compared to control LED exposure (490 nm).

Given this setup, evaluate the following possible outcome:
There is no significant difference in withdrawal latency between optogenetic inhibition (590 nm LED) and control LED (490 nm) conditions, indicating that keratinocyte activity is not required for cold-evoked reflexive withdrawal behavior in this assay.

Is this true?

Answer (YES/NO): NO